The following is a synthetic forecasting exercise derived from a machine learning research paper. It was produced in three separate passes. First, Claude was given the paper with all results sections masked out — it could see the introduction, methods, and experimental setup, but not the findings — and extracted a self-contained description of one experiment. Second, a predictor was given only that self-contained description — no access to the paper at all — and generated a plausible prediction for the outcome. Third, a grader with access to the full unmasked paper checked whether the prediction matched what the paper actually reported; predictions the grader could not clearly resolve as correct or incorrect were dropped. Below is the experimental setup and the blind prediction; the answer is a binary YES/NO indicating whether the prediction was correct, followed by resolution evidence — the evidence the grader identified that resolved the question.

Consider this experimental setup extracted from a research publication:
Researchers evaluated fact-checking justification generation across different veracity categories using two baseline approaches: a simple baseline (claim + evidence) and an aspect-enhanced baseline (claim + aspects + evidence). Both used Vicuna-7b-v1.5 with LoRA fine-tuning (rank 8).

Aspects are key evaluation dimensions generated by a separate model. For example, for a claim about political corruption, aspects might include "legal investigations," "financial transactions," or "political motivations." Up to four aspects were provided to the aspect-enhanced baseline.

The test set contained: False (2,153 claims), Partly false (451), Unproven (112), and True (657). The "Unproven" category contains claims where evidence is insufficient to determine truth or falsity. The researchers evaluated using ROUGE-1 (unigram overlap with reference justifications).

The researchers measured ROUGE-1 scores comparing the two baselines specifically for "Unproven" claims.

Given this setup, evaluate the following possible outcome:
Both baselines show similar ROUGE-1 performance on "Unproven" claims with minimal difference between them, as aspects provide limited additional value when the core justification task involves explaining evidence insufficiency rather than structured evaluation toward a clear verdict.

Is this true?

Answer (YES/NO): NO